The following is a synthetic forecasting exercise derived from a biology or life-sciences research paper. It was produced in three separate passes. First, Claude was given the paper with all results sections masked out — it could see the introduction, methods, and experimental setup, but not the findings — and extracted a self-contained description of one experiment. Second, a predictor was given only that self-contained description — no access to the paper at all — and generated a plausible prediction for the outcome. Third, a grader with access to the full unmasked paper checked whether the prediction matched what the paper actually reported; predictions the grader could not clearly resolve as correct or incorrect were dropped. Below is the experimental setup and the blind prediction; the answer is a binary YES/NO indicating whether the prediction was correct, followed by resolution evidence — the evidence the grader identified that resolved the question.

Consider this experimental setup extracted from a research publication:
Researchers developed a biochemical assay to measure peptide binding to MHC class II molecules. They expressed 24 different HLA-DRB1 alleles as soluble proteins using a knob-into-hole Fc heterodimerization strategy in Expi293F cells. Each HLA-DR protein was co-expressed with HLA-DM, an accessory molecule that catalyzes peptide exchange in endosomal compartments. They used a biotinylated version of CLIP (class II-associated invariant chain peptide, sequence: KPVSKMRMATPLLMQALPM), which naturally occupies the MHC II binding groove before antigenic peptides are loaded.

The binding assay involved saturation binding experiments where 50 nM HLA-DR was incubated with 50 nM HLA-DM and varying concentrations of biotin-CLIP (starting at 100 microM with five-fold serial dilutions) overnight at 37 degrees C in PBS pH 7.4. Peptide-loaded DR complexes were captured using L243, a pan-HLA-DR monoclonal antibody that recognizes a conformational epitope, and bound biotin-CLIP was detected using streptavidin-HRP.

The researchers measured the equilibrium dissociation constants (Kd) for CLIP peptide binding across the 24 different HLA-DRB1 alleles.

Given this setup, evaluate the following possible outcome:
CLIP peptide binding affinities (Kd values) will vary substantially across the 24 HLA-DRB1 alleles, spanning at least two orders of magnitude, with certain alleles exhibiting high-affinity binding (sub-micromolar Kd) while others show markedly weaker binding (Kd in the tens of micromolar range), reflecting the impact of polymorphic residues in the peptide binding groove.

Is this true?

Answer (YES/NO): NO